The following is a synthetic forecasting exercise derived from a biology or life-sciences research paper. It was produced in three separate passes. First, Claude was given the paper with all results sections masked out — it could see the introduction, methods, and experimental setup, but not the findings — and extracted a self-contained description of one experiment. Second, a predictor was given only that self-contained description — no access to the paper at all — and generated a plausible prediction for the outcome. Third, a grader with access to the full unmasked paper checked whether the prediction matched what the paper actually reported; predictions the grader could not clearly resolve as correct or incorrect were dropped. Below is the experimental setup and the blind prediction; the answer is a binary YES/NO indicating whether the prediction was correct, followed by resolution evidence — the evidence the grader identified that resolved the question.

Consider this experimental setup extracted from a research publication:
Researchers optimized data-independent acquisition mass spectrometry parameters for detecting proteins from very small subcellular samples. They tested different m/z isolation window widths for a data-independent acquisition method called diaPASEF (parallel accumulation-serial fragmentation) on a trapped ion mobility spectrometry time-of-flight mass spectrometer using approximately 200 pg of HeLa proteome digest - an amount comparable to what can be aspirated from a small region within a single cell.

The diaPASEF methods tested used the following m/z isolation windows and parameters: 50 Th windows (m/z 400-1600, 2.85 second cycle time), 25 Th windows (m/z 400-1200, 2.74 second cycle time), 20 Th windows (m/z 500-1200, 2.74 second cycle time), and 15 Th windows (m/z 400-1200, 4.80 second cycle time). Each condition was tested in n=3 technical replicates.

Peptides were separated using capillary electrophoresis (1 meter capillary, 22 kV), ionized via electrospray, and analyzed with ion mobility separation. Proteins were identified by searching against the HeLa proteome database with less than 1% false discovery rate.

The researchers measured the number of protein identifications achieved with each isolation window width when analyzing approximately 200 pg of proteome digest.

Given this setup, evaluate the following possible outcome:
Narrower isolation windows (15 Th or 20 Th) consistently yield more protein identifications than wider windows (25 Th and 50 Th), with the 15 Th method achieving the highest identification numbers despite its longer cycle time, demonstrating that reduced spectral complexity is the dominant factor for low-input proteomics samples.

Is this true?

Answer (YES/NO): NO